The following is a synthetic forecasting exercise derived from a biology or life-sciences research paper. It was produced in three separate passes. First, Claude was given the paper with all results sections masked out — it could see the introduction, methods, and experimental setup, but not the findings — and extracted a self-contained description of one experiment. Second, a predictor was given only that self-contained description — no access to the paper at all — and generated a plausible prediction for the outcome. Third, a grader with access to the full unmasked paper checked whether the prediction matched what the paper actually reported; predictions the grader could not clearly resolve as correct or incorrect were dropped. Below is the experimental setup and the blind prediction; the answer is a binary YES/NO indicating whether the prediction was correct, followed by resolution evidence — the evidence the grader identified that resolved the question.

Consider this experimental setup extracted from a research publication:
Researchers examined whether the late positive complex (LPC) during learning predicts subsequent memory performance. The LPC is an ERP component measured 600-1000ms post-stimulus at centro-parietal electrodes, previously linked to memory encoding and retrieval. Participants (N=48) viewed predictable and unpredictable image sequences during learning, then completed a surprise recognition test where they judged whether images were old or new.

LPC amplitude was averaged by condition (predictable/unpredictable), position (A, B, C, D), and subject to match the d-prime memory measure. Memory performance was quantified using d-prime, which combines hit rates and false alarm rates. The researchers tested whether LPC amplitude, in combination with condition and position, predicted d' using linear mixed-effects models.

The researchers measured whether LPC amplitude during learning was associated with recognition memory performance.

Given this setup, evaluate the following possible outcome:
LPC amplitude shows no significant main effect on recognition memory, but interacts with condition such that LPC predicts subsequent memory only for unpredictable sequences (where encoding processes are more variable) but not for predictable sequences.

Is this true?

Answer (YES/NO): NO